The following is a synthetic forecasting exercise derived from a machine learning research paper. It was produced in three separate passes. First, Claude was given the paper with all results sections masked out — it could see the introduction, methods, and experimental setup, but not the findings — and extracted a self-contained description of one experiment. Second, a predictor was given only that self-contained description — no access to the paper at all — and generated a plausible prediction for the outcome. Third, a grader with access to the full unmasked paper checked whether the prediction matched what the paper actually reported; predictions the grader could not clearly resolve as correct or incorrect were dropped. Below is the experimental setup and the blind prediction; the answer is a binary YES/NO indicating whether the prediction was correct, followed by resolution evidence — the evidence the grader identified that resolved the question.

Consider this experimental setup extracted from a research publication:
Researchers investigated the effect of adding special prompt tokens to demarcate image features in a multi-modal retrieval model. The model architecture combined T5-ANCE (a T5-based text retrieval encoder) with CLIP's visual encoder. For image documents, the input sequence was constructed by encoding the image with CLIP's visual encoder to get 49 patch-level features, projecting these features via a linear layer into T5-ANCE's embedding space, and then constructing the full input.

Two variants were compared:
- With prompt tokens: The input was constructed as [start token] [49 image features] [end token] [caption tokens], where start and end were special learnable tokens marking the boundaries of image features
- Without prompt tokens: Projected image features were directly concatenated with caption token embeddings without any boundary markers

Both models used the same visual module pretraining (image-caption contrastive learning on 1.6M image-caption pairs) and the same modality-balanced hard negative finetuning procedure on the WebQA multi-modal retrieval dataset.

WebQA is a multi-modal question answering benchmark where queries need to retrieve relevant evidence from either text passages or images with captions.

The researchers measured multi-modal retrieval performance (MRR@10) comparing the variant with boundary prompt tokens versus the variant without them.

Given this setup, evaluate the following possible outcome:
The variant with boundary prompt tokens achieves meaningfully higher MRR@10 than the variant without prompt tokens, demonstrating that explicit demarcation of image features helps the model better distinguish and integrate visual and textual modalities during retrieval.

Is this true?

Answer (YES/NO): NO